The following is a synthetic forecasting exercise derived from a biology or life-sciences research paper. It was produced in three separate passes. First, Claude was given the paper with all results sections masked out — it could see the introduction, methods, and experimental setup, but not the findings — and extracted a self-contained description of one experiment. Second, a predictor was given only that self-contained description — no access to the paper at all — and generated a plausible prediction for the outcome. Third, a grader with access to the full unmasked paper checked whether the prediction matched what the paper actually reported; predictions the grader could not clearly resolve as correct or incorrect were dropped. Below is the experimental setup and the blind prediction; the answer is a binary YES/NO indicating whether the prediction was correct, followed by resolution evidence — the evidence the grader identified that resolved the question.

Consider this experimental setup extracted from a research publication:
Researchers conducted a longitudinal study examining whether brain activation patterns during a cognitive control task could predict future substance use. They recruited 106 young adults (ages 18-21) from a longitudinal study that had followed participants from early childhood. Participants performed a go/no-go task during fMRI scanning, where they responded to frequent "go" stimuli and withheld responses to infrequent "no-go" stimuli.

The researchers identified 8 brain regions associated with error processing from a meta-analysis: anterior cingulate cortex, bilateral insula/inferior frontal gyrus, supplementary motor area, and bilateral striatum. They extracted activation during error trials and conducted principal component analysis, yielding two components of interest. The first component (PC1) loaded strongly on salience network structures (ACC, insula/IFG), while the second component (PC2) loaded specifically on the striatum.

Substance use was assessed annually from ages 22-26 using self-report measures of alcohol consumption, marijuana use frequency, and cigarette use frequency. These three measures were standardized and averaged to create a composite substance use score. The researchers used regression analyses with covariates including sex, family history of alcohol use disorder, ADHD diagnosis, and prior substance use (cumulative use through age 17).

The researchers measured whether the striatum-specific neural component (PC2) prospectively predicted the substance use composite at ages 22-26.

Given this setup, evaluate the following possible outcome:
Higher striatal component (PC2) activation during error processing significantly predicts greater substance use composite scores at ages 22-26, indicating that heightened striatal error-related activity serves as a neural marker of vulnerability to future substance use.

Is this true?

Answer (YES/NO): NO